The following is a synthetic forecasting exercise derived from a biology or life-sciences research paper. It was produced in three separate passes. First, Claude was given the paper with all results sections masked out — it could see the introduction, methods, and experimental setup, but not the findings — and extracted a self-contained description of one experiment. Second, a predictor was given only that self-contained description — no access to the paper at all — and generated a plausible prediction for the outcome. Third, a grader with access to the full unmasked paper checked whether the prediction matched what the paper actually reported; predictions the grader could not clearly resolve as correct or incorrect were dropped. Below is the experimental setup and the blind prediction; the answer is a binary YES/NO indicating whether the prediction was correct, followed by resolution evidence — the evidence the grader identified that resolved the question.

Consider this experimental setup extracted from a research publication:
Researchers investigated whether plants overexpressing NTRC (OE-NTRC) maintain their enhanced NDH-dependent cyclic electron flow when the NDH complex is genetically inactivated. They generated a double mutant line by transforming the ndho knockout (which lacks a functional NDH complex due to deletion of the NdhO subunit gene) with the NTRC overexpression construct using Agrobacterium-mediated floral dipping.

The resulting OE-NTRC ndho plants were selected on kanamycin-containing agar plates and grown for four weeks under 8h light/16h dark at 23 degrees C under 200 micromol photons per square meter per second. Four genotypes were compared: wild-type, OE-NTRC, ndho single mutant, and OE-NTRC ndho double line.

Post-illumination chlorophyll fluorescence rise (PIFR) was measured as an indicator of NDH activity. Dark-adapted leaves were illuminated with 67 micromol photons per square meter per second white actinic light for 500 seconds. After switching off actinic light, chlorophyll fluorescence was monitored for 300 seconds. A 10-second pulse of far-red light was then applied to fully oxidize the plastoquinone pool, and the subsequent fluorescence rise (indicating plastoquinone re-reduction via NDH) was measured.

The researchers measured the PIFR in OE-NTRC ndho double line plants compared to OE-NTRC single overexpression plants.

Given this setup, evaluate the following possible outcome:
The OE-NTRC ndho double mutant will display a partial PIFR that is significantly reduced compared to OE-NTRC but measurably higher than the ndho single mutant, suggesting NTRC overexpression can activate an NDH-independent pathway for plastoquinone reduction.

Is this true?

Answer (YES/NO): NO